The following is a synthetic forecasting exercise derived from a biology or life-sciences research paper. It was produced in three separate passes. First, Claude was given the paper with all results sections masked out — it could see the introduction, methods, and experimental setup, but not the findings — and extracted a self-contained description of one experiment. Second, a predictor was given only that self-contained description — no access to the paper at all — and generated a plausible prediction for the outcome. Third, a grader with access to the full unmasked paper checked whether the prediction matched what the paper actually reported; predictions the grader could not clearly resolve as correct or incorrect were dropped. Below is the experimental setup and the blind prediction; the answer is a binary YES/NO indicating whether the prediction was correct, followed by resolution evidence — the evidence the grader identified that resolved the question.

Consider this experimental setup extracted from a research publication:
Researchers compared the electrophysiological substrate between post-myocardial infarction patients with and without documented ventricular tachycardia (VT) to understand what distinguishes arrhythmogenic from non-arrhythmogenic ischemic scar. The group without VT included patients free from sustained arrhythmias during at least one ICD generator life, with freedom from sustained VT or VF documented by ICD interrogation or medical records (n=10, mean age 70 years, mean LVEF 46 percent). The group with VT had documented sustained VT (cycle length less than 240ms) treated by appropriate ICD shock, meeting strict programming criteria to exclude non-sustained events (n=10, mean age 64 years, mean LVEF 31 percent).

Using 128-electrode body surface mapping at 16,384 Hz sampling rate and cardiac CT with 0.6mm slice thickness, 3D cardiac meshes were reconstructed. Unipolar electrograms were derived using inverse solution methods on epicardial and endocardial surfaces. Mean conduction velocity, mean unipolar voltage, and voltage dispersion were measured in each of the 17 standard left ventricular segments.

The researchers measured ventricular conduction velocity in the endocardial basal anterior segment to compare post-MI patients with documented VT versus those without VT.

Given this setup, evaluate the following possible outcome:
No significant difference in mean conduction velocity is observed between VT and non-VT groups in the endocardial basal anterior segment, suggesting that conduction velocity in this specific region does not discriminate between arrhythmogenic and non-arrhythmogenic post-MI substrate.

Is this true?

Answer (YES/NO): YES